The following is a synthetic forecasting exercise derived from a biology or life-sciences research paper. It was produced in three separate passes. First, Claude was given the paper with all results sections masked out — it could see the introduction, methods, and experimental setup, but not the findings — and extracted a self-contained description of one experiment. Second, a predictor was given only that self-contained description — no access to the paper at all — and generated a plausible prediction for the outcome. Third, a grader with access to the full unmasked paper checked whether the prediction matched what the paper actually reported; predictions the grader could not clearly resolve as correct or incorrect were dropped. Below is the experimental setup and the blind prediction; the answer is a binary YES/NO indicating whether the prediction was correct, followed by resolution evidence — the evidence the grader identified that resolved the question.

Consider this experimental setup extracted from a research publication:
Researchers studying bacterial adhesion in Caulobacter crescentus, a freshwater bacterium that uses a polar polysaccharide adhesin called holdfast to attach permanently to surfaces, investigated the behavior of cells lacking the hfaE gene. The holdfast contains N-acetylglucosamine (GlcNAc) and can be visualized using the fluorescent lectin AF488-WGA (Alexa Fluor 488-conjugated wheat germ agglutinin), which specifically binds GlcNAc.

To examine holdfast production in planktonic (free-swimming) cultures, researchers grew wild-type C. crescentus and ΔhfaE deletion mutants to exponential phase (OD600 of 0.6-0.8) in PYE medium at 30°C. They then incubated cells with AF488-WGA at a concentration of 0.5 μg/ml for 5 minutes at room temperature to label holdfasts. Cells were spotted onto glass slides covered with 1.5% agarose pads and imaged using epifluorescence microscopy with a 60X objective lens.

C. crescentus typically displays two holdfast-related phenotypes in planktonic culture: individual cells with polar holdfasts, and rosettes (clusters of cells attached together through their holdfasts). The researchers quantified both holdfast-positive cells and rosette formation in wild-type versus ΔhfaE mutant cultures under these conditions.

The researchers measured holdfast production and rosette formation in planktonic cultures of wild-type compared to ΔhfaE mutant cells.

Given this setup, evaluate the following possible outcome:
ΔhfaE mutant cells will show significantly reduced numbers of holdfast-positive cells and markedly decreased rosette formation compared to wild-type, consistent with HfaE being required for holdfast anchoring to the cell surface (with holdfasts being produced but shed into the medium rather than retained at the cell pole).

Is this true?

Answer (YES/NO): NO